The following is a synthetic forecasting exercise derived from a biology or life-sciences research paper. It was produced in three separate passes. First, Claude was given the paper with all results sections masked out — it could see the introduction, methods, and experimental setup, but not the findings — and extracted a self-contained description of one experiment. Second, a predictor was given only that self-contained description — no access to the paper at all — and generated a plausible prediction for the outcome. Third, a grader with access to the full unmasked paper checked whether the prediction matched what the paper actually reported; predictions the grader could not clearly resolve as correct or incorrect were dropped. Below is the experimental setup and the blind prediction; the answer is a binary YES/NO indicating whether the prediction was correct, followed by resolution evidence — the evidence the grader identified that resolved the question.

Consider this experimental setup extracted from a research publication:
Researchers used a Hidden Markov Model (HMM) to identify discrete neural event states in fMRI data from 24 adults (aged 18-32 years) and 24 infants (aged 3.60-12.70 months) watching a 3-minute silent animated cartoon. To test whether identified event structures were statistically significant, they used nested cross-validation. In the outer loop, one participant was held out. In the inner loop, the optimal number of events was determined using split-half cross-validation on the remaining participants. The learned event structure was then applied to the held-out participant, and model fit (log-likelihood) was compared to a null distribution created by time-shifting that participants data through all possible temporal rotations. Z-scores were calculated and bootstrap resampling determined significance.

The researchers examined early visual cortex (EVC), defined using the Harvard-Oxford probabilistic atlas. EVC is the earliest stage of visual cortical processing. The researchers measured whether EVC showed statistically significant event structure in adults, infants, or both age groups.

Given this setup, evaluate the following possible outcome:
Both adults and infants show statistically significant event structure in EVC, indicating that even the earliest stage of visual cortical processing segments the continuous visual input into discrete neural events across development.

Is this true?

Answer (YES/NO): YES